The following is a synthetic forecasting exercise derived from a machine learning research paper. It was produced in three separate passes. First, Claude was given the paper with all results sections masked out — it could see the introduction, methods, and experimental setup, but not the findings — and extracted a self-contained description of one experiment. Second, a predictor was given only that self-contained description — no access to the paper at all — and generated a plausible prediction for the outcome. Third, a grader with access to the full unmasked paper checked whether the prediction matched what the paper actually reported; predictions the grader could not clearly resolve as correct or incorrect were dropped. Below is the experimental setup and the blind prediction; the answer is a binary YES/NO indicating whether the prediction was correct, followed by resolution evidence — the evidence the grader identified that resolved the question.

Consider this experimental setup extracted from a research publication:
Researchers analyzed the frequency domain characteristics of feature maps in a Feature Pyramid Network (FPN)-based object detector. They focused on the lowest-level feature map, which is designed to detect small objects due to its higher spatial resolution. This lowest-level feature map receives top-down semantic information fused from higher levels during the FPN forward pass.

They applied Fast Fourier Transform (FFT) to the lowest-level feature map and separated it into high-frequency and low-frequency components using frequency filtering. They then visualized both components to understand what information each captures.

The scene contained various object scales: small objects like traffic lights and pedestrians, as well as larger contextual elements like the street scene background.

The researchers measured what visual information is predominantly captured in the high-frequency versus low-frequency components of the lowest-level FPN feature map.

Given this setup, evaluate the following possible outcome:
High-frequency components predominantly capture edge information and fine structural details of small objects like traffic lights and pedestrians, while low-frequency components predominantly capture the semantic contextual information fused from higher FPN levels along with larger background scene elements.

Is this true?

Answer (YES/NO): YES